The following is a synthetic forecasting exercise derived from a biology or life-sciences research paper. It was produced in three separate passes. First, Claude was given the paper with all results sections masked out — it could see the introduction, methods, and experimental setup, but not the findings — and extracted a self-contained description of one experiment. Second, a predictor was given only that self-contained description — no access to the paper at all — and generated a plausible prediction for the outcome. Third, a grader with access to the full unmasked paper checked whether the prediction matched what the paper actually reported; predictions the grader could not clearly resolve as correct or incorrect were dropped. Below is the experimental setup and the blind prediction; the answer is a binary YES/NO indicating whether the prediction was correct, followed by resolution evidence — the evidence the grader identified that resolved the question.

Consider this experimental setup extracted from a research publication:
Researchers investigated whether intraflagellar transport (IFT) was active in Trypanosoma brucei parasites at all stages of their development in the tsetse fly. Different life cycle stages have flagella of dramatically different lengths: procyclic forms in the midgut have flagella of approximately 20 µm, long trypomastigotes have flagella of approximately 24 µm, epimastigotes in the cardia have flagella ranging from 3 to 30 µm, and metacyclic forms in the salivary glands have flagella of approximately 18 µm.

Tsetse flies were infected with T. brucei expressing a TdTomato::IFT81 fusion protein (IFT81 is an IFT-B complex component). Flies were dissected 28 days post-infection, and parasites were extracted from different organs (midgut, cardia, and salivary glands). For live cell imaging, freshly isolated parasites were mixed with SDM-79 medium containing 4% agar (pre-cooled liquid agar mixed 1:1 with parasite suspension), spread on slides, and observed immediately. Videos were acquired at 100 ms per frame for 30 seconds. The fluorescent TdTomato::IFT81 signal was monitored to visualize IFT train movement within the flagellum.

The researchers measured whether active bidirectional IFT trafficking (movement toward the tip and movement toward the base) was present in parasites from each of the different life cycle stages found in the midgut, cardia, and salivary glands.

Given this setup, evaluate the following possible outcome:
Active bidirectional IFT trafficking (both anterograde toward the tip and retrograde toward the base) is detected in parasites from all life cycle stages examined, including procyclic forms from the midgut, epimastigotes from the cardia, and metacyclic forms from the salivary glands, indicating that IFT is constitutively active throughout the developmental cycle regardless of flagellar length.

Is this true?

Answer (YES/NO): YES